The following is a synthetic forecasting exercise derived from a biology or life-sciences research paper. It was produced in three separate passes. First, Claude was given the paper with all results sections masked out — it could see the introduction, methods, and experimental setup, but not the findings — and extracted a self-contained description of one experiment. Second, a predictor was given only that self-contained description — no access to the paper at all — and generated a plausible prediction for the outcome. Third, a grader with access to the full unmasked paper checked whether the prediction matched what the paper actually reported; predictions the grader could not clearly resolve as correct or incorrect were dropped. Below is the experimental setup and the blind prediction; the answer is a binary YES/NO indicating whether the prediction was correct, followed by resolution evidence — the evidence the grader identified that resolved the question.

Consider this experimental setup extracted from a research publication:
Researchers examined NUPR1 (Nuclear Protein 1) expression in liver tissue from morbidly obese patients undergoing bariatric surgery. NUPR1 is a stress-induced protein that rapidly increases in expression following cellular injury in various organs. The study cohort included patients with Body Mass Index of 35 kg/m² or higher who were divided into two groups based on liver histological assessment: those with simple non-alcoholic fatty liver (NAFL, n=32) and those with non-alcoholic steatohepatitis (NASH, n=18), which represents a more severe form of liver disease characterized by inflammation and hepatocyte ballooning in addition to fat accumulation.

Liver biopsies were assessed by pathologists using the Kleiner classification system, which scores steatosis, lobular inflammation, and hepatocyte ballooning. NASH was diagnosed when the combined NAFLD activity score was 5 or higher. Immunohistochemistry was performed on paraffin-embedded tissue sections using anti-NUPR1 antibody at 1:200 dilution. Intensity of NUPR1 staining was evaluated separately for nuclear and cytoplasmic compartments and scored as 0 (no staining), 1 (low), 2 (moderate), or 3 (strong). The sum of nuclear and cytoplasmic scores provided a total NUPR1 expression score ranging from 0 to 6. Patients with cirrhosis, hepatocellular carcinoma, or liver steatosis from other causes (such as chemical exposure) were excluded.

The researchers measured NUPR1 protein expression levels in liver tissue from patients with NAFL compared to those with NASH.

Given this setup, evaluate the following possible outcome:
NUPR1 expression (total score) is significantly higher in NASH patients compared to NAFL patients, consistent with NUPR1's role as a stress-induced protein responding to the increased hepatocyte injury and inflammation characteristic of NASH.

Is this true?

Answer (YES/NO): NO